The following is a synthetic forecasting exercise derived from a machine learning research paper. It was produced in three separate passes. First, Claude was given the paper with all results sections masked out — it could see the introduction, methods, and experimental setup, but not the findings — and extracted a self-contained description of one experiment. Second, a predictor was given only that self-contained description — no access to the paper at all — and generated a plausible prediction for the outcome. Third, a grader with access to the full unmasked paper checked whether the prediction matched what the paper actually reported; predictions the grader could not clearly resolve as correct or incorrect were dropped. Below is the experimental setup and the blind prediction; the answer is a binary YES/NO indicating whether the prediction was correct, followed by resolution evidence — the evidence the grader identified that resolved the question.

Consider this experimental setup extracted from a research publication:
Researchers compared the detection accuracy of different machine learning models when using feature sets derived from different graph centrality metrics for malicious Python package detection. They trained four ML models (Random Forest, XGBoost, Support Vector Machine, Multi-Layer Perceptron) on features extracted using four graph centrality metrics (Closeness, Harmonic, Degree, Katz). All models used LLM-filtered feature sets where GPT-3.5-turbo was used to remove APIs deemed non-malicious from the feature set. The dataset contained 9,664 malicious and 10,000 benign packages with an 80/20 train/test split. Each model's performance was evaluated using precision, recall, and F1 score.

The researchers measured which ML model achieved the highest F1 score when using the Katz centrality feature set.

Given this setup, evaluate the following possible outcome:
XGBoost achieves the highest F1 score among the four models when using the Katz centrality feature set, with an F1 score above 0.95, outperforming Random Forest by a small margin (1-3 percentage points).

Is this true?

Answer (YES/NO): NO